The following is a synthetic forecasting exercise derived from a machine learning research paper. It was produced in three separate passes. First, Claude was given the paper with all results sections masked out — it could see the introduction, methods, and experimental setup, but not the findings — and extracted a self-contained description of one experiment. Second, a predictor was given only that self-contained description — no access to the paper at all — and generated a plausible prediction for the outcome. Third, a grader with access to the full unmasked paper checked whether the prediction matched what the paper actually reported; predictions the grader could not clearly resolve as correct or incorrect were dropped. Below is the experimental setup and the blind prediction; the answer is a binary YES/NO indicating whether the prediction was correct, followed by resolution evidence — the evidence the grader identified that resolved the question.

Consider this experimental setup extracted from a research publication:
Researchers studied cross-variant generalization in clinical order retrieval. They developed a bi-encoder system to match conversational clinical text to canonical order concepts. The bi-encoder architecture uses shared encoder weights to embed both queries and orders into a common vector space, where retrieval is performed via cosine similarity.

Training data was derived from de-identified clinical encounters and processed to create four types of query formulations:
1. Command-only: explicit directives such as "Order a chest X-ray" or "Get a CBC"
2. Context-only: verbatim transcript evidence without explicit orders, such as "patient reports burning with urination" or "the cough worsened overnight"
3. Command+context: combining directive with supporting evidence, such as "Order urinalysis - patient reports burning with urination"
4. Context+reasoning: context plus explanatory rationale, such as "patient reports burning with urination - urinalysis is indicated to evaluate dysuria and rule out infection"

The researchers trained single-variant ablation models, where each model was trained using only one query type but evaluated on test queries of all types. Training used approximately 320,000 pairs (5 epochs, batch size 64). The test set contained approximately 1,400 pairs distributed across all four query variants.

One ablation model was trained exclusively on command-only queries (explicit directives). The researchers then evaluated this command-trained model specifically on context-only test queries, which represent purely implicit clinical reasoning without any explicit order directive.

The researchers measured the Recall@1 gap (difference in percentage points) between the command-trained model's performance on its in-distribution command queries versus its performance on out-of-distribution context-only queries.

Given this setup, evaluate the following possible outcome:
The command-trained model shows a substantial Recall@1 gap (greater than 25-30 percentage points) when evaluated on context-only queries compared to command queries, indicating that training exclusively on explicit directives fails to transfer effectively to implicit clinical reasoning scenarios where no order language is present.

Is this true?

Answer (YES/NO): NO